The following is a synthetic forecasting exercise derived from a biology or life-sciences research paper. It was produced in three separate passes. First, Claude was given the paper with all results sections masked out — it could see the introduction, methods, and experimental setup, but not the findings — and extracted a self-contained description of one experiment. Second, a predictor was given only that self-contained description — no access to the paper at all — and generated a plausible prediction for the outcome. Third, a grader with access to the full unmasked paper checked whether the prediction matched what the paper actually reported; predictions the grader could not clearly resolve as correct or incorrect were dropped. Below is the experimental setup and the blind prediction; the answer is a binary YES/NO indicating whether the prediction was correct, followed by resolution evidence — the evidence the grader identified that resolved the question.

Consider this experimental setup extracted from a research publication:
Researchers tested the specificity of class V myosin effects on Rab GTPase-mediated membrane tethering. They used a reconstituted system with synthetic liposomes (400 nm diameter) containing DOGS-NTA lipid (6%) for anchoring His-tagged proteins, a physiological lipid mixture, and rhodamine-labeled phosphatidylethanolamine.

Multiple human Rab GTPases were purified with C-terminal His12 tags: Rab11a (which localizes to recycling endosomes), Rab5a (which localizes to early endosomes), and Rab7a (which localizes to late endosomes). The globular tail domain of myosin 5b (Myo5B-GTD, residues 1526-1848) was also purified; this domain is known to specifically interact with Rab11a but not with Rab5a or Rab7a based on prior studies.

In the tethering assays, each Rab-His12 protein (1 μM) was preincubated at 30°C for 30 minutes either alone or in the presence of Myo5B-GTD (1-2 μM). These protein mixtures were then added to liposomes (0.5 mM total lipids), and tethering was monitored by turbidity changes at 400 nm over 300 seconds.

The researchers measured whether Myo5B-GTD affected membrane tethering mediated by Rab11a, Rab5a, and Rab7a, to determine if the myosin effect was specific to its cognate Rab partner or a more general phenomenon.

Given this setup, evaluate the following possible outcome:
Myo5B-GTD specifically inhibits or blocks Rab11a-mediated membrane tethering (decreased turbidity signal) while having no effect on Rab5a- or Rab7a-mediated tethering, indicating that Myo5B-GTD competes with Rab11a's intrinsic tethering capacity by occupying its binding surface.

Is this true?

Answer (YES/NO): NO